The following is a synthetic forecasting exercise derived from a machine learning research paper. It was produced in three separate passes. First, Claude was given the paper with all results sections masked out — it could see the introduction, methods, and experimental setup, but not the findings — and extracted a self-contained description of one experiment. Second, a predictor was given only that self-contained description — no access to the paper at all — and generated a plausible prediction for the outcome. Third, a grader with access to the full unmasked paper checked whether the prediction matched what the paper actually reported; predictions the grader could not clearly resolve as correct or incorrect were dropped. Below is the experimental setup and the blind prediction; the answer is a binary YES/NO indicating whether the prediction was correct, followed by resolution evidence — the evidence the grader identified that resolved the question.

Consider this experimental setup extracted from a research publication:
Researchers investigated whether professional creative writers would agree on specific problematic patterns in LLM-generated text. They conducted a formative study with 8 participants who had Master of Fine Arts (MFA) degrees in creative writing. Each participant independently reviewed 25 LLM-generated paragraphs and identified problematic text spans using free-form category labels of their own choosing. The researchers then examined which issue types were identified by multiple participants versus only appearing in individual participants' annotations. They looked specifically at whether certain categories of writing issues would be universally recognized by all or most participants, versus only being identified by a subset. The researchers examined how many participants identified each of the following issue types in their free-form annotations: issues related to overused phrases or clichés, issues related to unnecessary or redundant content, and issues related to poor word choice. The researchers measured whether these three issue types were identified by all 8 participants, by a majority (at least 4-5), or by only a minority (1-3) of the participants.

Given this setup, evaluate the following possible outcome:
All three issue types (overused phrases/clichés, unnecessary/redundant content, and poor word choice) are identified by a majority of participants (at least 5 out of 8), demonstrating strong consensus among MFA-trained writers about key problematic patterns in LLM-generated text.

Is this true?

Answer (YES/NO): YES